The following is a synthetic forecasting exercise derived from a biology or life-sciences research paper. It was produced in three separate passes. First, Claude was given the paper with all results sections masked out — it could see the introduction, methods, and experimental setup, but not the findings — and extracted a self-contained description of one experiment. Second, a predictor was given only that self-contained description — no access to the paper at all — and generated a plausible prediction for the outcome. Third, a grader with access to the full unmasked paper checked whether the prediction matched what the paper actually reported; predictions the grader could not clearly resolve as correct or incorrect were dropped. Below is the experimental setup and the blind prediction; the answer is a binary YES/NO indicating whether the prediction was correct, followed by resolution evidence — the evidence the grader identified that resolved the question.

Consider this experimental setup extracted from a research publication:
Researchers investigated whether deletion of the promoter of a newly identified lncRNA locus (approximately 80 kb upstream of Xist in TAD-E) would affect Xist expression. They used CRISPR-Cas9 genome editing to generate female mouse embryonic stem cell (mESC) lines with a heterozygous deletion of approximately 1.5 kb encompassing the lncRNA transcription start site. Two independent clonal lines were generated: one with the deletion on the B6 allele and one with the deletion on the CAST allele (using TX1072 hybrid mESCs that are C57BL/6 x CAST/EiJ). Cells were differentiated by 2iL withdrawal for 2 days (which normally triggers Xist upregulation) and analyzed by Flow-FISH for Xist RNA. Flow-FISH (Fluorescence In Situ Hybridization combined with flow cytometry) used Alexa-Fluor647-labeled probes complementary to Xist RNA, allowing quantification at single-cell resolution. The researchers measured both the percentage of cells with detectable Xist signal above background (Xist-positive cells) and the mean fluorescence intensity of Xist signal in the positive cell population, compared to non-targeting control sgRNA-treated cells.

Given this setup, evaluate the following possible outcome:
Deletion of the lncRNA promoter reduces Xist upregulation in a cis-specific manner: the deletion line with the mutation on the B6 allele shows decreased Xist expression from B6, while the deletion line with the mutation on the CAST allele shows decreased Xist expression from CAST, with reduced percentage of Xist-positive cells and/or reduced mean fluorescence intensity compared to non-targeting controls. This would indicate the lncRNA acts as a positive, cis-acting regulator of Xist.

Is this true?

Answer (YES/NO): YES